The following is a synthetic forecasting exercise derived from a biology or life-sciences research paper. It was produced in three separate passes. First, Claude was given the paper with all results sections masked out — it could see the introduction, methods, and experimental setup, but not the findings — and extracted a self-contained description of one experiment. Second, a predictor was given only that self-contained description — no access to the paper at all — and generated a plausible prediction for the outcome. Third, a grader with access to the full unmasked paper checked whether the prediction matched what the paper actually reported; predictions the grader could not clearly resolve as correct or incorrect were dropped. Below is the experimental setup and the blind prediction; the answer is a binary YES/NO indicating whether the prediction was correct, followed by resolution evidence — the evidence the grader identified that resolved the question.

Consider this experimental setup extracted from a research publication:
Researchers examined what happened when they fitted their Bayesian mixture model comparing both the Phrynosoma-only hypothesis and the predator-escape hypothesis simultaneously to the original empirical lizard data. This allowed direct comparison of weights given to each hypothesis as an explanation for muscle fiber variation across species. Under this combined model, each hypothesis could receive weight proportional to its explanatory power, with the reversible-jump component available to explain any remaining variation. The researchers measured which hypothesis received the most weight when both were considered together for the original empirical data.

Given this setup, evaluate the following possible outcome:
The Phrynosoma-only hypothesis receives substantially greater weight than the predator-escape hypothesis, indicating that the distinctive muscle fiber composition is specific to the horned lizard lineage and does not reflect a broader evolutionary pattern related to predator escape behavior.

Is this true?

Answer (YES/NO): NO